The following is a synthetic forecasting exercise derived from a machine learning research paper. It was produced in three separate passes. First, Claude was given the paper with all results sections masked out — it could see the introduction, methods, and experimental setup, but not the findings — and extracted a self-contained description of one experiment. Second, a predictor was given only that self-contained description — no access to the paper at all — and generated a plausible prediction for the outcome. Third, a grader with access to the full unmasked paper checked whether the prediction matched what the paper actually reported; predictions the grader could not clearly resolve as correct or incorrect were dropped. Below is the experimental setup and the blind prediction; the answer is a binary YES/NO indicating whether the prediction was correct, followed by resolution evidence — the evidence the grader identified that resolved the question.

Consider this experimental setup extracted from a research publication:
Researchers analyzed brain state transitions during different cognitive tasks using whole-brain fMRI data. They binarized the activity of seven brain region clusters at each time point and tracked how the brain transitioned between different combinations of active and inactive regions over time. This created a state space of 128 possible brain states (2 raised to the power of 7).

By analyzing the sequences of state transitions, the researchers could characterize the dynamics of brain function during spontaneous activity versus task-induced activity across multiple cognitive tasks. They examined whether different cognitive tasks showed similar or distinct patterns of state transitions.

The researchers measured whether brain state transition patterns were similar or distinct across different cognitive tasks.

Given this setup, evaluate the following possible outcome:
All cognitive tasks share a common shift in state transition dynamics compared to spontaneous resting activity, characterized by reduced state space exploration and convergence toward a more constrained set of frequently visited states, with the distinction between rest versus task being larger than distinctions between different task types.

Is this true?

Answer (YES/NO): NO